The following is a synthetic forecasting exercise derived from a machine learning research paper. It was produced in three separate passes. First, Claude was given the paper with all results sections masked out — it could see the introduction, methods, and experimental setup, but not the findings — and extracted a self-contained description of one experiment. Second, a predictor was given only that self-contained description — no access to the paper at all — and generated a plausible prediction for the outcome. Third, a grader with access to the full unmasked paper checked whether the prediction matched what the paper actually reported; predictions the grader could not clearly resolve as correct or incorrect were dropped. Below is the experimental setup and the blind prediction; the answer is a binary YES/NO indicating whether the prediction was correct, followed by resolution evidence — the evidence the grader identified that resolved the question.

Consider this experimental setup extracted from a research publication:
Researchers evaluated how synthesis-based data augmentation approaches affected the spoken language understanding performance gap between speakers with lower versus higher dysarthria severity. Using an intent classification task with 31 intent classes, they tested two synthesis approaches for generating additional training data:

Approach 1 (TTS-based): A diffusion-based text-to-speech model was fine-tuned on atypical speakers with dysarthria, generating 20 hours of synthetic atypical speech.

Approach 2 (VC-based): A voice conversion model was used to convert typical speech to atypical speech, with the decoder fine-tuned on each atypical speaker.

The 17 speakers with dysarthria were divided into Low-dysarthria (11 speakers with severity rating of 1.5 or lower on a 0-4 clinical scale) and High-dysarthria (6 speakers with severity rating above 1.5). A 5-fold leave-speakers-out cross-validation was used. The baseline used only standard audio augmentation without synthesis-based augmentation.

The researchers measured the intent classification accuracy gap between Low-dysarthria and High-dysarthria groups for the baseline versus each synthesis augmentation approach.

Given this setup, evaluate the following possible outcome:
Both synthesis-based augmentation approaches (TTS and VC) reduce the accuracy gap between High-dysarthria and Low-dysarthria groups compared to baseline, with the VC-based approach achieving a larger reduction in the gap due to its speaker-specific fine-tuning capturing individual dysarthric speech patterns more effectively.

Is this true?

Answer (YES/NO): NO